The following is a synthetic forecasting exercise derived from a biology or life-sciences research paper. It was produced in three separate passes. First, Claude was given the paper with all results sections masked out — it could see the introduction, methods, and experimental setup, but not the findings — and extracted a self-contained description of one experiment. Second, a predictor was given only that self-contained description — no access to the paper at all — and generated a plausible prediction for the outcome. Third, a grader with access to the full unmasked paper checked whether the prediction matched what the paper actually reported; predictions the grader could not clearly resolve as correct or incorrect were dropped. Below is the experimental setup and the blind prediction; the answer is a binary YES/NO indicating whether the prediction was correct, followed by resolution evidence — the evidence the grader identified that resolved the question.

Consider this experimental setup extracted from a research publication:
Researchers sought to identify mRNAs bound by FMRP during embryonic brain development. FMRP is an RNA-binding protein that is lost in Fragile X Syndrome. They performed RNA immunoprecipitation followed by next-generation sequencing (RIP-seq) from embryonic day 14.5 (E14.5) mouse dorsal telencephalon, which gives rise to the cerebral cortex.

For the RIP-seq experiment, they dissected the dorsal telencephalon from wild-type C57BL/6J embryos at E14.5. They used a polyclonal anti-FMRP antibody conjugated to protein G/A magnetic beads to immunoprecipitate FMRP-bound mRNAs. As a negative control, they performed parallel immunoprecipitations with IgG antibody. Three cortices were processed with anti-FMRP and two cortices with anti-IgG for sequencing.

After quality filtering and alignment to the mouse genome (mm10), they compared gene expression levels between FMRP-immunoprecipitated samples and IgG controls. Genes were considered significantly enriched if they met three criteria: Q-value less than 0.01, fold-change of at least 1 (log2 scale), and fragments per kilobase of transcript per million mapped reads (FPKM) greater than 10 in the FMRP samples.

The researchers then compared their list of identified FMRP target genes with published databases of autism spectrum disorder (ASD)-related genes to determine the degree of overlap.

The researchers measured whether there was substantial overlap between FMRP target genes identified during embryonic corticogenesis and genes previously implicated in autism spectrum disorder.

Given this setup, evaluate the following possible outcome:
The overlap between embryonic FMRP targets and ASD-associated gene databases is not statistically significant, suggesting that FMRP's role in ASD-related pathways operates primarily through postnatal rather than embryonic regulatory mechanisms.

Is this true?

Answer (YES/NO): NO